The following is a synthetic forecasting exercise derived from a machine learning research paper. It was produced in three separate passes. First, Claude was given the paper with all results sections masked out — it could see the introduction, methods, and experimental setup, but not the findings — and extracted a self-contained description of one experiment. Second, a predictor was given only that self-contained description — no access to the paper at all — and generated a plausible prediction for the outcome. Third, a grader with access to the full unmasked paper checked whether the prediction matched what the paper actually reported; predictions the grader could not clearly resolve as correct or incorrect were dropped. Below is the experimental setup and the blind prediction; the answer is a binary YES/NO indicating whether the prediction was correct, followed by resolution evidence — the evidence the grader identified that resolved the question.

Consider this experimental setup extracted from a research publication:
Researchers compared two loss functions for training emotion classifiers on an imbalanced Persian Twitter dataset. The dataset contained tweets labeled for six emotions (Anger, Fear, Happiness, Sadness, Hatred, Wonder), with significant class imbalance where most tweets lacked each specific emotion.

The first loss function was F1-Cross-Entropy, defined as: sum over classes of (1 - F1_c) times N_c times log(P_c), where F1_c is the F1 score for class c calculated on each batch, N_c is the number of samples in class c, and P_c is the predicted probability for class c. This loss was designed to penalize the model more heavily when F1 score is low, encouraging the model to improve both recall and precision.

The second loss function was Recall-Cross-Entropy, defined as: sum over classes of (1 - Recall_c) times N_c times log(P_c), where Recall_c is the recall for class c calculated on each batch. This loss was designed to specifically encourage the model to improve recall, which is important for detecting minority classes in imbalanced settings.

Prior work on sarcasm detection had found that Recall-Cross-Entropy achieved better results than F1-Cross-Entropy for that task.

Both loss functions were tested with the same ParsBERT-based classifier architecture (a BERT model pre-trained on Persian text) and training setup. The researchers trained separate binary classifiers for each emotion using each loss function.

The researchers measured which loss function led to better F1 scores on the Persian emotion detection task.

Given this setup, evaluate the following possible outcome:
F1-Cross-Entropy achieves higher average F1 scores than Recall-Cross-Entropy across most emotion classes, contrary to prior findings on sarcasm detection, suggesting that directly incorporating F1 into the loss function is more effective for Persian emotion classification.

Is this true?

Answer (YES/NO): YES